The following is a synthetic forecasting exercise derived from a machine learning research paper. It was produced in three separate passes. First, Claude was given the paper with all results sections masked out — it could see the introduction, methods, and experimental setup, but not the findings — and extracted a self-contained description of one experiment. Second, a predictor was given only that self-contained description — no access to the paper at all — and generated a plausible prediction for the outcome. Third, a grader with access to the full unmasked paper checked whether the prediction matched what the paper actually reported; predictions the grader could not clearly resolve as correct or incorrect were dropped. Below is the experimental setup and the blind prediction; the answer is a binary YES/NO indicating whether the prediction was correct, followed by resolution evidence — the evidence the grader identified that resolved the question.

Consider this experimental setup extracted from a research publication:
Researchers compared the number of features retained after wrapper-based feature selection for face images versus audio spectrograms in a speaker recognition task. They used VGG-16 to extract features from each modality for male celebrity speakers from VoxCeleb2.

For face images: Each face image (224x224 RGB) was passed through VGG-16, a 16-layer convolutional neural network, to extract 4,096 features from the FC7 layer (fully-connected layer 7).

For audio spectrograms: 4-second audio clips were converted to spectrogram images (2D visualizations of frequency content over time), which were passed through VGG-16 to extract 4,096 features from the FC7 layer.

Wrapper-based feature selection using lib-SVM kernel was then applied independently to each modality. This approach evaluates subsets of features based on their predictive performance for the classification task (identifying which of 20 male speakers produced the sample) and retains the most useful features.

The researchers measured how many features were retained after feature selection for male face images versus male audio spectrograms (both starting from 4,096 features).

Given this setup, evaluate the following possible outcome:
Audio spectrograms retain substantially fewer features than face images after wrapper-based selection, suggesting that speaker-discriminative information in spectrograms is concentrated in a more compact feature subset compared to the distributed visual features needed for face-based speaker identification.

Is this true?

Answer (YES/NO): YES